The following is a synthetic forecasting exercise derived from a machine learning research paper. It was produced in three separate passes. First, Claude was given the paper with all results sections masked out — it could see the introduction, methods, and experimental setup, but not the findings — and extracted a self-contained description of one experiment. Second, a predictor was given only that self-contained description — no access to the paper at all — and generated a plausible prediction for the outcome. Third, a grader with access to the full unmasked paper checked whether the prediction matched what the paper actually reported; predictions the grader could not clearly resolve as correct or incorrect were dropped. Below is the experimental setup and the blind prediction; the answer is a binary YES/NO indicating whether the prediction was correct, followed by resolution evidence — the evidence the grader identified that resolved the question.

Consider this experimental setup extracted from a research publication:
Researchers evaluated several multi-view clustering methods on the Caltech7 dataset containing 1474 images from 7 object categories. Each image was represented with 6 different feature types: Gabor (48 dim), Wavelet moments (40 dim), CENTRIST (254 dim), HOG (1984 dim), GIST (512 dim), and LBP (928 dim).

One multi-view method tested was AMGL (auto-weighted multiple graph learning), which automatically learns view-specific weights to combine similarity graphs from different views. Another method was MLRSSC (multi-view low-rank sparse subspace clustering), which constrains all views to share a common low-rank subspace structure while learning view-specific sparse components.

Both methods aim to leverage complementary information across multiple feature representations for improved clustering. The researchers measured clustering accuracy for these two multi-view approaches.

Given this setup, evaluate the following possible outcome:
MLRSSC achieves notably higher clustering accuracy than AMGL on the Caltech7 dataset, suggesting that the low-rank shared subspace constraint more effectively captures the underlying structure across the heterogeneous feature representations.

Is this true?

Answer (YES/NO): NO